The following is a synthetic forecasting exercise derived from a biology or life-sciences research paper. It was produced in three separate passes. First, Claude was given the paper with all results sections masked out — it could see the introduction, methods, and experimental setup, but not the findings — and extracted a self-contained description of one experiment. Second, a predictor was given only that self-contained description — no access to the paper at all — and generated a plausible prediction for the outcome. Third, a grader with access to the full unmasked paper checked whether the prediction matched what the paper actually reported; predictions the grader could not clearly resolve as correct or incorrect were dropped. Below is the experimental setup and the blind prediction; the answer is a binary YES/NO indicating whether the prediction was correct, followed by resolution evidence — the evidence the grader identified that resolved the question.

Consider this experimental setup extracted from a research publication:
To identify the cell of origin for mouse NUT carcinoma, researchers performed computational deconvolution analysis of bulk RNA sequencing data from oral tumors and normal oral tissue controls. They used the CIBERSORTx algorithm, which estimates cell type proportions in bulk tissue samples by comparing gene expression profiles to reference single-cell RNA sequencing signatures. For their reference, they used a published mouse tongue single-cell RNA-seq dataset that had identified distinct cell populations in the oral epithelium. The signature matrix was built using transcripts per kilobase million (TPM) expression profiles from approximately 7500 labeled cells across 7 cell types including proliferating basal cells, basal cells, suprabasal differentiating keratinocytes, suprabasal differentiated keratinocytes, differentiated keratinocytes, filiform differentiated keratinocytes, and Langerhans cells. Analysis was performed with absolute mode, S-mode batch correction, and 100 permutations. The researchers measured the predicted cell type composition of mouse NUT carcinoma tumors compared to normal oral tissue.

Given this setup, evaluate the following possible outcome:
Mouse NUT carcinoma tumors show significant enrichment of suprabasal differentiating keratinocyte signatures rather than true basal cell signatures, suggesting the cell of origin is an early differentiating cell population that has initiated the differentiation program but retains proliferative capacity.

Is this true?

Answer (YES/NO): NO